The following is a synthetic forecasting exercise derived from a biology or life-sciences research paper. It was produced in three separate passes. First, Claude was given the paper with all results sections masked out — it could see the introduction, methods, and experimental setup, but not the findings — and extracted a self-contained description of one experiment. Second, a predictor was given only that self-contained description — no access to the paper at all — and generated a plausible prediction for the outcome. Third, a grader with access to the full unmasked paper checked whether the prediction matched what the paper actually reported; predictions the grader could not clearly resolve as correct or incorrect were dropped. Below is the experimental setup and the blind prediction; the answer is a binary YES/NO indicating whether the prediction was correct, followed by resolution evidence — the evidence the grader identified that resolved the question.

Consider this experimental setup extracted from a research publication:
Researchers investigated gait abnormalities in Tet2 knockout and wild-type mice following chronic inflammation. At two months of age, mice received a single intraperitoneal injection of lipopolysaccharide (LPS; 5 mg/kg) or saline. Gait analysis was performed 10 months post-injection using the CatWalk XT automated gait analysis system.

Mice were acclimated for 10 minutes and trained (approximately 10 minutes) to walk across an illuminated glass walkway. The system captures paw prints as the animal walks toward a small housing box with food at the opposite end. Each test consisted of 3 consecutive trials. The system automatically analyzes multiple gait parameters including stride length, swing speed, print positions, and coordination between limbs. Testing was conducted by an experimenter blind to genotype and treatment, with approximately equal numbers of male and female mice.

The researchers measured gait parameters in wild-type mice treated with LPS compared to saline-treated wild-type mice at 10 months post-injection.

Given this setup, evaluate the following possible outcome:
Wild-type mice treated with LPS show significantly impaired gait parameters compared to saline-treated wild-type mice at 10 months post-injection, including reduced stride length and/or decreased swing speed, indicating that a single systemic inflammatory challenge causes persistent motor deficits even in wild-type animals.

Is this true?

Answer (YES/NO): NO